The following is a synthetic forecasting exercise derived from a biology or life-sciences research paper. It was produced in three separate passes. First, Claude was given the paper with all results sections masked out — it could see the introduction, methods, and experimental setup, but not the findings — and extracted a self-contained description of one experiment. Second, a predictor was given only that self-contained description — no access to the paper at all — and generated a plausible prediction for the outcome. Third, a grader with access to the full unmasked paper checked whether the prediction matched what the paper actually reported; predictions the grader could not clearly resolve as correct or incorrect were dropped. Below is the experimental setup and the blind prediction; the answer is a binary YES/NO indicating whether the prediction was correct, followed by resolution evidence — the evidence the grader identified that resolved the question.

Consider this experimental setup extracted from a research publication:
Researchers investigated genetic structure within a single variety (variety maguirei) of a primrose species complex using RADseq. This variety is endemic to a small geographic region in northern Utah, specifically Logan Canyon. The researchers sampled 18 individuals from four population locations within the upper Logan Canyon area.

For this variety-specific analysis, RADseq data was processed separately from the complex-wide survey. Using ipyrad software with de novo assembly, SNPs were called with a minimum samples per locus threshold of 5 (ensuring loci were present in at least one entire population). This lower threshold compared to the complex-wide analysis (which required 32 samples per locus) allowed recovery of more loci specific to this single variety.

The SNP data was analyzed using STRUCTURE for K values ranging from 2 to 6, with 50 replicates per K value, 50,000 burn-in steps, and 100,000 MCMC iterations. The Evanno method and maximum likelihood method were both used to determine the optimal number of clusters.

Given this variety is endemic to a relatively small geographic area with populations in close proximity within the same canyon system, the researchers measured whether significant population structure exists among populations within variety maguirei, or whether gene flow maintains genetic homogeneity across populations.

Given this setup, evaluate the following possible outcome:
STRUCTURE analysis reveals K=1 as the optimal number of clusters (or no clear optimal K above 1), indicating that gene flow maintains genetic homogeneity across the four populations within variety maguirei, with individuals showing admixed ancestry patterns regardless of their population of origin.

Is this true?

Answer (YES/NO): NO